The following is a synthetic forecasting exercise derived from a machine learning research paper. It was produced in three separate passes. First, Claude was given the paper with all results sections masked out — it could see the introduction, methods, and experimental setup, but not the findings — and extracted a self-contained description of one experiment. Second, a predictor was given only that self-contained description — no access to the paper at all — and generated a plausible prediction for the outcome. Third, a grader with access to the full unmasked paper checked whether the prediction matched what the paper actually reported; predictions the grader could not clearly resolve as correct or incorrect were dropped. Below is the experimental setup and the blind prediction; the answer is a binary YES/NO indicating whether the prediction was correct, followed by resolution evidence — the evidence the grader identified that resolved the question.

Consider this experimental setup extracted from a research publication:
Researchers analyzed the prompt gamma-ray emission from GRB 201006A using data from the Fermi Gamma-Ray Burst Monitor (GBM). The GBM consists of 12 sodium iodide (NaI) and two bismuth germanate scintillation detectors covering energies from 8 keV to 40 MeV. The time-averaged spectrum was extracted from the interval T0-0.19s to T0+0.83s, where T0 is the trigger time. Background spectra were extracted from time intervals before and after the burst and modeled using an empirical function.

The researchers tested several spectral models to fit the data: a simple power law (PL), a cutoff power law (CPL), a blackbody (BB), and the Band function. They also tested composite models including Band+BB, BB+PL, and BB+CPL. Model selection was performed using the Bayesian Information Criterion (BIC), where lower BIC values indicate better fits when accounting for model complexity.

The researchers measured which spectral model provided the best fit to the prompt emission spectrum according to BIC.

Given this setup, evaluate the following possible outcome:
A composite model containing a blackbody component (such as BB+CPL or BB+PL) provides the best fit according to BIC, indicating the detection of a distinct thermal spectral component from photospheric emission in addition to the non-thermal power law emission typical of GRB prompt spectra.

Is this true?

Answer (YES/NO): NO